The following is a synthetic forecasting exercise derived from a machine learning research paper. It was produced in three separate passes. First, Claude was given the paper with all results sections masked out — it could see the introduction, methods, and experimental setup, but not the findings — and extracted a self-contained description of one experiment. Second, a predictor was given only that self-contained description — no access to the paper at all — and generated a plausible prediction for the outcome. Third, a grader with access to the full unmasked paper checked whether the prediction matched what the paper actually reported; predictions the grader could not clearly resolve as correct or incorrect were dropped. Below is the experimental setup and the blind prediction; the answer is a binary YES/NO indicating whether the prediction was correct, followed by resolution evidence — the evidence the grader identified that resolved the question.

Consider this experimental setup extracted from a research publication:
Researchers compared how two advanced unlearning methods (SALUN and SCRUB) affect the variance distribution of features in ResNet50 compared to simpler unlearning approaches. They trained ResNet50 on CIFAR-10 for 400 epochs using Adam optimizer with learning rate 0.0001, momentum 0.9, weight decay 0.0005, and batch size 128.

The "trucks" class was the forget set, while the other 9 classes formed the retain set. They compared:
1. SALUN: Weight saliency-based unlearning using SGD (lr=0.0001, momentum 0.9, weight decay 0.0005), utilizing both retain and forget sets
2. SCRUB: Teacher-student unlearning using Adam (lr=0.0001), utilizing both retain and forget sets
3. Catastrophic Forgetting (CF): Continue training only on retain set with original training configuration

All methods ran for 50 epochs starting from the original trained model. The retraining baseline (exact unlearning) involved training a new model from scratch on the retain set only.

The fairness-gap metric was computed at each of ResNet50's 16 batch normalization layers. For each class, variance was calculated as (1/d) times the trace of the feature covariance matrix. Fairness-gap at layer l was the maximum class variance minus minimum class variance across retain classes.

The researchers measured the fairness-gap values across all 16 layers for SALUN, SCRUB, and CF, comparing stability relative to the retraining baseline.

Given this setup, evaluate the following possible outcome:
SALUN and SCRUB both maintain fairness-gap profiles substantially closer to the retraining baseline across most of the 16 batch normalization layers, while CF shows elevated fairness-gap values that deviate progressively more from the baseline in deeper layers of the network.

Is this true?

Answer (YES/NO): NO